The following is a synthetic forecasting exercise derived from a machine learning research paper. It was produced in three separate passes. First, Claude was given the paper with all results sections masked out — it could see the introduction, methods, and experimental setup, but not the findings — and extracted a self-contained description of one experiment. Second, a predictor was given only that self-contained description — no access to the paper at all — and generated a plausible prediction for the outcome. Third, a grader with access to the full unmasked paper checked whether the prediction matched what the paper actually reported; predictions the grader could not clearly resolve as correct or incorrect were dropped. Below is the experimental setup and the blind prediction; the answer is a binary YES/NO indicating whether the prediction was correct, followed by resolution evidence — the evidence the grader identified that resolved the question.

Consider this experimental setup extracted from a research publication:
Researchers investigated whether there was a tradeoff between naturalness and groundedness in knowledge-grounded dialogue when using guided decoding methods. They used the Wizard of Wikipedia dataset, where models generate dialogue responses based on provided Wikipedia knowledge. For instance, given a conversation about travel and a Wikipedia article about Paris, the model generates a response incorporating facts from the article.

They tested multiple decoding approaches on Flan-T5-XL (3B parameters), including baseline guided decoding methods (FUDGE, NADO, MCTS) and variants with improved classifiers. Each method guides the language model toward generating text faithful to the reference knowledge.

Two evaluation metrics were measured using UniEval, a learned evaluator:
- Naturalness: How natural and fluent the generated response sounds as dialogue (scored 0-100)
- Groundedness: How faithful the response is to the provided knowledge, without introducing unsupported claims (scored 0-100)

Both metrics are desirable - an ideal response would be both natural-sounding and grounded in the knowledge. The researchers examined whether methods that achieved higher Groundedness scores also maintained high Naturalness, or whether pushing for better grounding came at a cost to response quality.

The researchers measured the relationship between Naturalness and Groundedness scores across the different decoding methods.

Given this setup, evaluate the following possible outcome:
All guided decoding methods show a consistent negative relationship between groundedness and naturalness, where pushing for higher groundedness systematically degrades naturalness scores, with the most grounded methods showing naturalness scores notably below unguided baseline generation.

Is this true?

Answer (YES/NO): NO